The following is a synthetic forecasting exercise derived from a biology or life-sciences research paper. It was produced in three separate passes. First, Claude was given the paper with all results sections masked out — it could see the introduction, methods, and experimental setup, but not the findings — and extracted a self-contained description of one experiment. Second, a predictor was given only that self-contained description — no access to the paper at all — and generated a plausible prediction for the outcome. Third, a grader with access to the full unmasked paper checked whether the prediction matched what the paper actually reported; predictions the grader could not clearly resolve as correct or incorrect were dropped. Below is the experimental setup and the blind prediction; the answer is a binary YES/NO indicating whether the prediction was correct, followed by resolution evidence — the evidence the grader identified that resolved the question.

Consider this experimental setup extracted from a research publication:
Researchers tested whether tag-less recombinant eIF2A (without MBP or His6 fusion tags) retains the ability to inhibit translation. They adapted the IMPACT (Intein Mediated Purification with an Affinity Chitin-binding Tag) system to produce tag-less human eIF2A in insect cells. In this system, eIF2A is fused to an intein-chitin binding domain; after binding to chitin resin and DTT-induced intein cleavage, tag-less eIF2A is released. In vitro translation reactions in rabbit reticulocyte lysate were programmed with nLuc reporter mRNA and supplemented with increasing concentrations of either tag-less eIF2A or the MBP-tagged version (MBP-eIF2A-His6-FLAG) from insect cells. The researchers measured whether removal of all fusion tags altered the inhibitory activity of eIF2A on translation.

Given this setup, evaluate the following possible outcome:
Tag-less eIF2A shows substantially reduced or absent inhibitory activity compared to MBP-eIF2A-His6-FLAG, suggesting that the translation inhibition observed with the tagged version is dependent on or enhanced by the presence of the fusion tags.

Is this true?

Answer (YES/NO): NO